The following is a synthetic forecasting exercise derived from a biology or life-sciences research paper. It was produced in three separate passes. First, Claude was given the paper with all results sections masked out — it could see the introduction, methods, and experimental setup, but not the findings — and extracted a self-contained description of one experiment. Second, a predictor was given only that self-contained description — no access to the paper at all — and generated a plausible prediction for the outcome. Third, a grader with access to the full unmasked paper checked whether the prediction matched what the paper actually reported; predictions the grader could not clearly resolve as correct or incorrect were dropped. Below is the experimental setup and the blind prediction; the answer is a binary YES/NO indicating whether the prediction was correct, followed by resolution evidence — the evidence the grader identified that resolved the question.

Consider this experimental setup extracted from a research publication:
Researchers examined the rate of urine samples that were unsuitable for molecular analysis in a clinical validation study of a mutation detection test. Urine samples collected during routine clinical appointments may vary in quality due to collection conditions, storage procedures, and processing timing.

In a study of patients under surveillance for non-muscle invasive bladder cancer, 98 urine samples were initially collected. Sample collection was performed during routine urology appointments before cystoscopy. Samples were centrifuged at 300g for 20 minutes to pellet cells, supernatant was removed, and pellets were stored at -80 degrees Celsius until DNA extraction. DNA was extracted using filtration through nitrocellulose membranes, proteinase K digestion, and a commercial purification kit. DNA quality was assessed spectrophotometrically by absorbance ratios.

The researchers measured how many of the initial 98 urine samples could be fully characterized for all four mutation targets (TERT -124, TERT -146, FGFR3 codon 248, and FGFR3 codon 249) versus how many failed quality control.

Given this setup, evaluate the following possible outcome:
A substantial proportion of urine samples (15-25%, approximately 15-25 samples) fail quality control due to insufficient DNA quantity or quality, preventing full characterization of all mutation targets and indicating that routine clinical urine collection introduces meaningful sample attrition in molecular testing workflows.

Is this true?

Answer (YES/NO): NO